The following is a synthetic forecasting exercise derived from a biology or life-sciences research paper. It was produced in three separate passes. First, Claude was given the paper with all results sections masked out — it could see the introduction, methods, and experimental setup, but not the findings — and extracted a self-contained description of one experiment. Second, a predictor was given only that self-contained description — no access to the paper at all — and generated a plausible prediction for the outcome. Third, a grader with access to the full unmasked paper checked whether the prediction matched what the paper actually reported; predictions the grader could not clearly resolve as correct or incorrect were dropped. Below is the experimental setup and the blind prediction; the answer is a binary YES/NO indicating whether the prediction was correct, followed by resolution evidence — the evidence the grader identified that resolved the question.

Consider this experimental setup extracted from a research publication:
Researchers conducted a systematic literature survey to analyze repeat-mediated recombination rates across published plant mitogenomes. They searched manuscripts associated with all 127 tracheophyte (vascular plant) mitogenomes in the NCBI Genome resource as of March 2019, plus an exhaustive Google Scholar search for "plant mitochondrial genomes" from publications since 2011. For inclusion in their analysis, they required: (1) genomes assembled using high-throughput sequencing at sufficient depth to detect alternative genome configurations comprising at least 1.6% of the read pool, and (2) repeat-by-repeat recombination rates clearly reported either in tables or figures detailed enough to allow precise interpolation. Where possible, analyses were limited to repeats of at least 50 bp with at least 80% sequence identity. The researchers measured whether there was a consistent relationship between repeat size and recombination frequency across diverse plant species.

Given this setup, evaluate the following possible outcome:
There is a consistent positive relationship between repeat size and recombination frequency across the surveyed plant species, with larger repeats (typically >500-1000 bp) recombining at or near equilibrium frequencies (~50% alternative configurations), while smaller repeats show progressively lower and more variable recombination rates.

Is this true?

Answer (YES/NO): NO